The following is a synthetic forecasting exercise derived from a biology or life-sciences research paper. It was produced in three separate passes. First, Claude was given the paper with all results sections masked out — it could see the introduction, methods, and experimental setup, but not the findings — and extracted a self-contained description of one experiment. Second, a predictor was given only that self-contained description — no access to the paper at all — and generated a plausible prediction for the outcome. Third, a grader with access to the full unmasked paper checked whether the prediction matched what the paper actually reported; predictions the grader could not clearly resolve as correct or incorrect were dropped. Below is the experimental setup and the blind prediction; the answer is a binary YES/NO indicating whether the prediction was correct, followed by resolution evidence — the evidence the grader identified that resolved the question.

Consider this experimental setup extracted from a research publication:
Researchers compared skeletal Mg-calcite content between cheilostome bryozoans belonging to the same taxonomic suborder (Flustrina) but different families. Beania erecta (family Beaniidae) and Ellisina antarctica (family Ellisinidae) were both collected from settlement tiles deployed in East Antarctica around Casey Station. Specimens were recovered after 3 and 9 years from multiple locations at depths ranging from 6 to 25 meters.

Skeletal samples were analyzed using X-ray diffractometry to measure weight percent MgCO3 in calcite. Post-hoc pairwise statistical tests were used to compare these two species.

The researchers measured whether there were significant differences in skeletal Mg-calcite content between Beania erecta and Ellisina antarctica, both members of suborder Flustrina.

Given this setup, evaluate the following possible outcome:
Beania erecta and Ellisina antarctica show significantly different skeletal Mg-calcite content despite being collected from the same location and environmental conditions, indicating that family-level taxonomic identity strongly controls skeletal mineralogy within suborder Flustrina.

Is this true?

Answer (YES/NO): YES